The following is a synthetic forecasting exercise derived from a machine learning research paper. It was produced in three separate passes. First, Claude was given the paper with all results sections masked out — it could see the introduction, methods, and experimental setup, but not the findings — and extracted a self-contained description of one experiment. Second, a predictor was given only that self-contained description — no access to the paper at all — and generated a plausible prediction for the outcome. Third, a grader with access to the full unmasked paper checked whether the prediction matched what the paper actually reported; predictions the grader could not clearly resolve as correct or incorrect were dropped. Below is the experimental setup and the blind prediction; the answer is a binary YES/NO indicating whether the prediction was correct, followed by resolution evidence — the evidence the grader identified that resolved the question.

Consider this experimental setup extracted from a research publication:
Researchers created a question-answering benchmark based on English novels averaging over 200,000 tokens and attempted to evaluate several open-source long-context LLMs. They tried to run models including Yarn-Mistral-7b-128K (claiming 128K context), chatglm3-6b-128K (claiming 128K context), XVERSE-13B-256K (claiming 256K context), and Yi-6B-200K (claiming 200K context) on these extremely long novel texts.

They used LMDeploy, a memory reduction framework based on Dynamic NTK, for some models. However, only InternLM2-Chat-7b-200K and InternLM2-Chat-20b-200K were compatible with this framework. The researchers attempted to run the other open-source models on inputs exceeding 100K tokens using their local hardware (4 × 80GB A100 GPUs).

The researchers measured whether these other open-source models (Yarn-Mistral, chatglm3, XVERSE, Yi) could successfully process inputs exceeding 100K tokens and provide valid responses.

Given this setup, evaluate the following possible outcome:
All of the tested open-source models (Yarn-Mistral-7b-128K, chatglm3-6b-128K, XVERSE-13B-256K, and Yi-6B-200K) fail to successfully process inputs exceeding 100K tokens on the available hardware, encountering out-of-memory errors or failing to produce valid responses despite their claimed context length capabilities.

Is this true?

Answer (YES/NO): YES